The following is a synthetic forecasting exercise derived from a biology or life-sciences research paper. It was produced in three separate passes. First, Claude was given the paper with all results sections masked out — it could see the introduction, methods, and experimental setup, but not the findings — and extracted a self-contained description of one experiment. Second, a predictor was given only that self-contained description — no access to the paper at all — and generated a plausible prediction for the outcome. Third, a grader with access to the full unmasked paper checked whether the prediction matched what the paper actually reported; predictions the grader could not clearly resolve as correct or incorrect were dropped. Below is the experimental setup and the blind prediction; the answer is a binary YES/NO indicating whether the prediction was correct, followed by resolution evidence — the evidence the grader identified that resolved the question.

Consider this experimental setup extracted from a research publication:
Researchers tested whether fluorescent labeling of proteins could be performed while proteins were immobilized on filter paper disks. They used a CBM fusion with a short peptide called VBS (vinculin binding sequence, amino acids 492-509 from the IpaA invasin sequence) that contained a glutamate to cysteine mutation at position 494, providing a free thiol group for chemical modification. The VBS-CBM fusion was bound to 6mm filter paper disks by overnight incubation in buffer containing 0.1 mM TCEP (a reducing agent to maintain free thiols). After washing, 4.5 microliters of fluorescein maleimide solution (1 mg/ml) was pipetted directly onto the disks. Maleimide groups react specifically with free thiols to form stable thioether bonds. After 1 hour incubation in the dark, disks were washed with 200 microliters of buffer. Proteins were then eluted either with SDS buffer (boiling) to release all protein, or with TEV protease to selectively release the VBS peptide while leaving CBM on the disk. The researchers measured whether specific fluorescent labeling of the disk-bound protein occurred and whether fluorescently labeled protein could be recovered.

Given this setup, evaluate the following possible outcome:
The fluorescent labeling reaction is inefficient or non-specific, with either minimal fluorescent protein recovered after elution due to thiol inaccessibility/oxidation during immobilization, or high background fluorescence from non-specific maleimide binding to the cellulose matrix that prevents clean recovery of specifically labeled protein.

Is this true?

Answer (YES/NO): NO